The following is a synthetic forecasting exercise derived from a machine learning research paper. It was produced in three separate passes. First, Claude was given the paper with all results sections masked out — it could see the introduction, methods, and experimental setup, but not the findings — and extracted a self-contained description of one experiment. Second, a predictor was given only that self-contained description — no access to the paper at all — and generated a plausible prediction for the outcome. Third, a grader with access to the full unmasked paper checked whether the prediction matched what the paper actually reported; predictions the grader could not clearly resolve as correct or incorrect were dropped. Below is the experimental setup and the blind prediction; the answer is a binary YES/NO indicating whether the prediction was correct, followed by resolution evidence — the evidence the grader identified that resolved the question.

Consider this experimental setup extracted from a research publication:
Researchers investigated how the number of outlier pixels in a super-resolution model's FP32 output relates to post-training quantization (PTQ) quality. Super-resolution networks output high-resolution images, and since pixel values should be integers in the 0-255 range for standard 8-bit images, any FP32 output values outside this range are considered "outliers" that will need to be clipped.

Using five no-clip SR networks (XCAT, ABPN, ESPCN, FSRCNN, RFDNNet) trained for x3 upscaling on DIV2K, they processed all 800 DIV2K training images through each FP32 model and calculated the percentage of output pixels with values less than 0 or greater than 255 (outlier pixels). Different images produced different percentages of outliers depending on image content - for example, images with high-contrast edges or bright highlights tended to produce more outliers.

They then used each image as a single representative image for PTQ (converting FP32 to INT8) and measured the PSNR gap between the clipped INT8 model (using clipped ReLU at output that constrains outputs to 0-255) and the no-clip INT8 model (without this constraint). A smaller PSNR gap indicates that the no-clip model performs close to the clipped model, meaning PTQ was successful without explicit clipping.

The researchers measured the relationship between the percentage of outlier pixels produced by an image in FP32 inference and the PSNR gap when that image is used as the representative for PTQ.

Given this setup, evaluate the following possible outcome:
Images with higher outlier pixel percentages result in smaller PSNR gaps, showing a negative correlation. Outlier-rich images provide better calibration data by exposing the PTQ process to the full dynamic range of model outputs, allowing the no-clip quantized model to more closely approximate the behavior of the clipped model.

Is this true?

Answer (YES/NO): NO